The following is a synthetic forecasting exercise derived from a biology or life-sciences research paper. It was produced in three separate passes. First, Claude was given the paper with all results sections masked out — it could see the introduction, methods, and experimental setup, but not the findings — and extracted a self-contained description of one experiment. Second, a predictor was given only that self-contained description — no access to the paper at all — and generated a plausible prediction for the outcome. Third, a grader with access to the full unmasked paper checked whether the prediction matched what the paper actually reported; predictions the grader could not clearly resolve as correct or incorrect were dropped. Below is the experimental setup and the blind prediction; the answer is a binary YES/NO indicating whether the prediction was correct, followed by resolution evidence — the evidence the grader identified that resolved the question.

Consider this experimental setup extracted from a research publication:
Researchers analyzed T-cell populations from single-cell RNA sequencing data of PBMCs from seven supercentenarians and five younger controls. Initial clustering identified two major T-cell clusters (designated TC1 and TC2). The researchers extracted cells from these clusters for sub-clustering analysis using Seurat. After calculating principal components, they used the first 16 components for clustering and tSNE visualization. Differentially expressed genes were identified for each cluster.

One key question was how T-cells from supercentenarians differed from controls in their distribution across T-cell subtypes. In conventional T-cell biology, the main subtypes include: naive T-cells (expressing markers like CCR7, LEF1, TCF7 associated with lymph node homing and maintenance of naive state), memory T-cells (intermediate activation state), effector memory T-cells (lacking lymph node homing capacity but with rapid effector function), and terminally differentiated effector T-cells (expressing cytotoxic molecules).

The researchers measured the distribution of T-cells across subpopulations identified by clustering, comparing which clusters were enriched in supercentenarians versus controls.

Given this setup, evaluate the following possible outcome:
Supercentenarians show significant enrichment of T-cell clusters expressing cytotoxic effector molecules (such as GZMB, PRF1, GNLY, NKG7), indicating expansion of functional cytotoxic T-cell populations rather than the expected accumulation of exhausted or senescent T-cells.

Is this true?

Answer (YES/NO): YES